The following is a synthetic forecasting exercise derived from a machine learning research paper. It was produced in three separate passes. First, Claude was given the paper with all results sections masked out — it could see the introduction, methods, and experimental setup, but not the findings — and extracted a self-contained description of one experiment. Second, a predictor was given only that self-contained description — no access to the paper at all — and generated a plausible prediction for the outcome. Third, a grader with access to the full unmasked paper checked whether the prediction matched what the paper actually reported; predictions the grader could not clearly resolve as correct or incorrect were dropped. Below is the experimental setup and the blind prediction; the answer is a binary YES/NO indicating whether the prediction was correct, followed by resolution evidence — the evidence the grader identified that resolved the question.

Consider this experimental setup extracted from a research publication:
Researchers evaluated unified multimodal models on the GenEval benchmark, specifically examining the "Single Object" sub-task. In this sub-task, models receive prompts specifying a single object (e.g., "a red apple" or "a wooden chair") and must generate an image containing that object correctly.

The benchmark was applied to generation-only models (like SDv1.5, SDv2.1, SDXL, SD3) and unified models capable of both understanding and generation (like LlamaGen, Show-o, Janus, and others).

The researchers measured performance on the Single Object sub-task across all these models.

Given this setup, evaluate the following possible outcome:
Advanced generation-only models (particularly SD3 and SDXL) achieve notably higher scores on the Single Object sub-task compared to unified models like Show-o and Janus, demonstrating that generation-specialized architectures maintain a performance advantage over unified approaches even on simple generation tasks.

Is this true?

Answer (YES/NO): NO